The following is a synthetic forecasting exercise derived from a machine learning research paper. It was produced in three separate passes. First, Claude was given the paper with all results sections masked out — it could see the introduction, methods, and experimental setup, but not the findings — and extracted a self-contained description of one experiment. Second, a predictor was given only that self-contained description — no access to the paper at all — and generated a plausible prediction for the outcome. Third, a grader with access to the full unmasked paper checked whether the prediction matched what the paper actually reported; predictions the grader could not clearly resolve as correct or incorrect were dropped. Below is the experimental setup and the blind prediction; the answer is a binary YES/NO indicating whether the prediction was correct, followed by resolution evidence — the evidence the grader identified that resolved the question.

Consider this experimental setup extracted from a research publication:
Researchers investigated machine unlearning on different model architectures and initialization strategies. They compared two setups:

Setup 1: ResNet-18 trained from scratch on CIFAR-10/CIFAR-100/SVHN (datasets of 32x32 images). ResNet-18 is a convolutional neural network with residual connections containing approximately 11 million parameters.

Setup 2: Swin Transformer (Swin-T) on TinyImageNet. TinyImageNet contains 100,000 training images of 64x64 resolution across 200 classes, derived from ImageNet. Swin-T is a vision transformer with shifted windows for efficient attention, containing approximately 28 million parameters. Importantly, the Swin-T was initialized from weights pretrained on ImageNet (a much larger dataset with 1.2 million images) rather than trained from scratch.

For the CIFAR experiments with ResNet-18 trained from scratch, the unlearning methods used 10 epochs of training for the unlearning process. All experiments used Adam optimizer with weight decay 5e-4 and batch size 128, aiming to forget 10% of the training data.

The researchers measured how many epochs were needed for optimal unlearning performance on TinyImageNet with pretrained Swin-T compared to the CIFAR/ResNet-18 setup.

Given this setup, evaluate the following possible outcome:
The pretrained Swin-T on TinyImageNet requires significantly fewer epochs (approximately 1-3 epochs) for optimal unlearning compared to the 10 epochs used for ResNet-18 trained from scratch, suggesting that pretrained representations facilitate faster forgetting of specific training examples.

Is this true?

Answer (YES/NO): YES